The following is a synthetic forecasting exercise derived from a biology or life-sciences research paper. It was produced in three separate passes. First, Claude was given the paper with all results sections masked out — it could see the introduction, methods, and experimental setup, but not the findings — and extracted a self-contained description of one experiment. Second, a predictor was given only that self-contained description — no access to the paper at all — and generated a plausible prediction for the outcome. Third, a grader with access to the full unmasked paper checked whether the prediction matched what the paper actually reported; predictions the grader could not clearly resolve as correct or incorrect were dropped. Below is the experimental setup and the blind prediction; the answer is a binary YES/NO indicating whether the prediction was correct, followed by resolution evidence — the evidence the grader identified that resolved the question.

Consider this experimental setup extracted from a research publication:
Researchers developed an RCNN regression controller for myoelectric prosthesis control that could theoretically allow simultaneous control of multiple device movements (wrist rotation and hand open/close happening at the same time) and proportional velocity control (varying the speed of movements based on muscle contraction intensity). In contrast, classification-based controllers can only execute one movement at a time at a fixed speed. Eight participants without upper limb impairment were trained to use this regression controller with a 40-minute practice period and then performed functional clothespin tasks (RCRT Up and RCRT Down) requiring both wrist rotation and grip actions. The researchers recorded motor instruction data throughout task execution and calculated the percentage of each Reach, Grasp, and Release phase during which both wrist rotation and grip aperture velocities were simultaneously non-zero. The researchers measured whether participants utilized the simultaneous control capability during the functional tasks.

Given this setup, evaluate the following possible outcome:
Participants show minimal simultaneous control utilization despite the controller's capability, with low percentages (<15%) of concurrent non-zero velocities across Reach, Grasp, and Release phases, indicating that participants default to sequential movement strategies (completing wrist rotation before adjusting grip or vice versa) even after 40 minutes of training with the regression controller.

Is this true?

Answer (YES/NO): NO